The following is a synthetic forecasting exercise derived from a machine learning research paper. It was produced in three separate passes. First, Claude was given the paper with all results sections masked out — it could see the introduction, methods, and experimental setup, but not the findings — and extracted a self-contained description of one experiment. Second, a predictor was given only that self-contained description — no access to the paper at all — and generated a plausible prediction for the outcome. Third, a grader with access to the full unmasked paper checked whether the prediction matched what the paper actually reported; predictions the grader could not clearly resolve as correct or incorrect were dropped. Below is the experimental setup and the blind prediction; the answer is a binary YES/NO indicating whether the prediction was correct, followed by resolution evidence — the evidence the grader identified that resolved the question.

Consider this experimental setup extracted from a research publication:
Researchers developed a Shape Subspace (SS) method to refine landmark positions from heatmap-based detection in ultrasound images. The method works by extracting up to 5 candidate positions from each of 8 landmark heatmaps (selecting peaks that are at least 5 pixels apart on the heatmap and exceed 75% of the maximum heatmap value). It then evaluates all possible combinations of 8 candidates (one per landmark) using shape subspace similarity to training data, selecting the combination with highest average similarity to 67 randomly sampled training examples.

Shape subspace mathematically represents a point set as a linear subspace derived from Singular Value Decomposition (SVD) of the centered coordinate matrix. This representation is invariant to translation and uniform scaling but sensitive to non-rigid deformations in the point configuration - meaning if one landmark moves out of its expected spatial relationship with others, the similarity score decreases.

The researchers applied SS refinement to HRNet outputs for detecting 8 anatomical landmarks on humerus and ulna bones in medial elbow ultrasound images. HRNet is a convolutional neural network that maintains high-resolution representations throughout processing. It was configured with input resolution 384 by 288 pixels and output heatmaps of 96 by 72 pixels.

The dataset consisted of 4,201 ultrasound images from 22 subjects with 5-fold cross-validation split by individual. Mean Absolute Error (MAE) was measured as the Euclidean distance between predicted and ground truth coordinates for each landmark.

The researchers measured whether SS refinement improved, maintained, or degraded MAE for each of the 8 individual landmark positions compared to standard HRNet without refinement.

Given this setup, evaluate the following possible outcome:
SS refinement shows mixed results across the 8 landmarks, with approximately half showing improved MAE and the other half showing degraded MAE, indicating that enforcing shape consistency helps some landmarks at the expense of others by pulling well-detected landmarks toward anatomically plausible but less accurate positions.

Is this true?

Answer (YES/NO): NO